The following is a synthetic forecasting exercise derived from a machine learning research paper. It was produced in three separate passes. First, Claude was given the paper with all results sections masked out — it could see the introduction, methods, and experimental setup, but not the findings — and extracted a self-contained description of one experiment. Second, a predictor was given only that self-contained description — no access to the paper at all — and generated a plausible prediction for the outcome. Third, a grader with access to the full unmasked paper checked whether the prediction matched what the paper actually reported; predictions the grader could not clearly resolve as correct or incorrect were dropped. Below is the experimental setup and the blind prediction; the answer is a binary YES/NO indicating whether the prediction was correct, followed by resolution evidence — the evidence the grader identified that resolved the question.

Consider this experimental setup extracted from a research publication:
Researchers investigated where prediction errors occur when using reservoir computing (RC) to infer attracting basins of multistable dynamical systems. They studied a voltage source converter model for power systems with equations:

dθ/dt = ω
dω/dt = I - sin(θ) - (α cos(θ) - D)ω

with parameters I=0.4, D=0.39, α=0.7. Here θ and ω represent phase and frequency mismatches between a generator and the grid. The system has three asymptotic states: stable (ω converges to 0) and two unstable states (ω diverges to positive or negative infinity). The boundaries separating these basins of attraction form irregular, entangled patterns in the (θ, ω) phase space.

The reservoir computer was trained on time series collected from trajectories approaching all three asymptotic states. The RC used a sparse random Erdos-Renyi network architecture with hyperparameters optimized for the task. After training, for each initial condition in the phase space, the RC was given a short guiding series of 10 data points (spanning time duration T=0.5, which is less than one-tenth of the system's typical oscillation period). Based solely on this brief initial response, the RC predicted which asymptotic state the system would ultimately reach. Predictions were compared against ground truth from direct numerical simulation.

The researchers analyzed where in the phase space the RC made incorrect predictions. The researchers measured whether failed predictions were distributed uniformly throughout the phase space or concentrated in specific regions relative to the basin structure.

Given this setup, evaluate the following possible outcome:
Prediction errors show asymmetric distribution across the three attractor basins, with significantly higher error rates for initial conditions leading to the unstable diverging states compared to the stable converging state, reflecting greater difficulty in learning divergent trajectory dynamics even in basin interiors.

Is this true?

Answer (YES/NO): NO